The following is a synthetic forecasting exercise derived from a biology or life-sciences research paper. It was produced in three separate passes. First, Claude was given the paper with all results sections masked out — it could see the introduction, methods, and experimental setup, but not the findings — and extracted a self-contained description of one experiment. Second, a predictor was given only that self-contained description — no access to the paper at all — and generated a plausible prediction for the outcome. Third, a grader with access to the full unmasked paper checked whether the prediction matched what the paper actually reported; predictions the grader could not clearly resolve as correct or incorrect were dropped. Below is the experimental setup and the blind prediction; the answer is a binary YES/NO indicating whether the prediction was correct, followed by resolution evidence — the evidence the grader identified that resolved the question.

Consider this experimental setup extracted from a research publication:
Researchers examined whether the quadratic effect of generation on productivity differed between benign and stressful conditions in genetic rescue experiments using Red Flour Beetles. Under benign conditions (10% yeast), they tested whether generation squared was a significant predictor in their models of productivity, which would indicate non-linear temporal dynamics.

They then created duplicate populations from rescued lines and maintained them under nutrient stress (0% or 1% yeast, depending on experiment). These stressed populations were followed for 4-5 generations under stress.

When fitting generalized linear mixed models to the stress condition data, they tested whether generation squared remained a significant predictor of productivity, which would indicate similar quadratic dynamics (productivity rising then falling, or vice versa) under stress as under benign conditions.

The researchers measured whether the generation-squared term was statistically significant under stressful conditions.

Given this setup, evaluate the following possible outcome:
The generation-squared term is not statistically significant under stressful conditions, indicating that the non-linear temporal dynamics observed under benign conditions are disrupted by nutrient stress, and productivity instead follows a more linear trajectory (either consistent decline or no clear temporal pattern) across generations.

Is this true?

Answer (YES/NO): YES